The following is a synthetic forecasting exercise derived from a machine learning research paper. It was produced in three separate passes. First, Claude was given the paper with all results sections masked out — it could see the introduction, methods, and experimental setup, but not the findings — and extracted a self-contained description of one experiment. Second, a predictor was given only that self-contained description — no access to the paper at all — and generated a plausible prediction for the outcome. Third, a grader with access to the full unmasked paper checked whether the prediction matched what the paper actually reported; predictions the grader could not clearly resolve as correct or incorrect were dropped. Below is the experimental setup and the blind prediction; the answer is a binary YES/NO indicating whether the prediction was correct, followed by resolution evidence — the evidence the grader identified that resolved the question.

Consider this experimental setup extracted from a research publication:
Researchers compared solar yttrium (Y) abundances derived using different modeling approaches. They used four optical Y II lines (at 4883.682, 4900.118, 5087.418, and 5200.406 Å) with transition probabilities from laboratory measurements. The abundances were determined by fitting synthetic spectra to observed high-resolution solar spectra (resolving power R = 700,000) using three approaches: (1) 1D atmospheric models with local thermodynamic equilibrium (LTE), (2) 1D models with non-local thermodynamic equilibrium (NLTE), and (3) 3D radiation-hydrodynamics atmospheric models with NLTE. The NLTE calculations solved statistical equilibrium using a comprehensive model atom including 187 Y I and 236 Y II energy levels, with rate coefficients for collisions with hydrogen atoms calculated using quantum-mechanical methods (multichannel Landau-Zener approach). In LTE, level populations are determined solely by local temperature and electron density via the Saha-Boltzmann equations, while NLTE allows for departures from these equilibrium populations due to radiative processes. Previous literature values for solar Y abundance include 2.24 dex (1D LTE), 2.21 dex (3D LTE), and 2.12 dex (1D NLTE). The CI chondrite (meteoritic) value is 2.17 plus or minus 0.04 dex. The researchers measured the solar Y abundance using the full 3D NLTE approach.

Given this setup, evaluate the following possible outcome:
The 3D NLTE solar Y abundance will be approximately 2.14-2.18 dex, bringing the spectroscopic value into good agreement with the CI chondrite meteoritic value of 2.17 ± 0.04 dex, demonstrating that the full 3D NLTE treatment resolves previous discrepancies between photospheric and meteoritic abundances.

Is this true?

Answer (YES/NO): NO